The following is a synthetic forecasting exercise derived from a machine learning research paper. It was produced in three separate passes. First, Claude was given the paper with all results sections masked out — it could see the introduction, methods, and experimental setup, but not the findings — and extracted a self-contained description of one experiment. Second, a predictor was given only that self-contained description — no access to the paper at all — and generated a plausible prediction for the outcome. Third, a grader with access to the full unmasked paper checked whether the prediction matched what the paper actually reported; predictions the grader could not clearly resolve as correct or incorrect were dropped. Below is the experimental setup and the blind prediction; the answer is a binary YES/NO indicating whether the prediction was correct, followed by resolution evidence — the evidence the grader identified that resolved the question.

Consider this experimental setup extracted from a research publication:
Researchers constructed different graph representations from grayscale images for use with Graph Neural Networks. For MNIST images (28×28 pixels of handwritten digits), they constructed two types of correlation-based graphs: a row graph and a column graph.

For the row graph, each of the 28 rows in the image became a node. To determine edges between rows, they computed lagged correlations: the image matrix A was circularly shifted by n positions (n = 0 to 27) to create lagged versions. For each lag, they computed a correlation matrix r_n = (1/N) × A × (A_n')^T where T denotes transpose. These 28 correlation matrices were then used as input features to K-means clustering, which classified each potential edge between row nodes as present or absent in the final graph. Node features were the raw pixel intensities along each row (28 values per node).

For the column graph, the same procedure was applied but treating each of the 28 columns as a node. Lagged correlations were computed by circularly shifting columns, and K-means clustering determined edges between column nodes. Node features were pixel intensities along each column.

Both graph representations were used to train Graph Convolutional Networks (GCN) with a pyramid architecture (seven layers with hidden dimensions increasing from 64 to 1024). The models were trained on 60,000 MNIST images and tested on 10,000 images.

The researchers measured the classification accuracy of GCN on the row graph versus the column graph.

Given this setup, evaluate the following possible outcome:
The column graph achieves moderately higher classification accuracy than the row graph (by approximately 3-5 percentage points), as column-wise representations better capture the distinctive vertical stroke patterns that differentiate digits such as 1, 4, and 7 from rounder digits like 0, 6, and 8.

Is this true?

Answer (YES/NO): NO